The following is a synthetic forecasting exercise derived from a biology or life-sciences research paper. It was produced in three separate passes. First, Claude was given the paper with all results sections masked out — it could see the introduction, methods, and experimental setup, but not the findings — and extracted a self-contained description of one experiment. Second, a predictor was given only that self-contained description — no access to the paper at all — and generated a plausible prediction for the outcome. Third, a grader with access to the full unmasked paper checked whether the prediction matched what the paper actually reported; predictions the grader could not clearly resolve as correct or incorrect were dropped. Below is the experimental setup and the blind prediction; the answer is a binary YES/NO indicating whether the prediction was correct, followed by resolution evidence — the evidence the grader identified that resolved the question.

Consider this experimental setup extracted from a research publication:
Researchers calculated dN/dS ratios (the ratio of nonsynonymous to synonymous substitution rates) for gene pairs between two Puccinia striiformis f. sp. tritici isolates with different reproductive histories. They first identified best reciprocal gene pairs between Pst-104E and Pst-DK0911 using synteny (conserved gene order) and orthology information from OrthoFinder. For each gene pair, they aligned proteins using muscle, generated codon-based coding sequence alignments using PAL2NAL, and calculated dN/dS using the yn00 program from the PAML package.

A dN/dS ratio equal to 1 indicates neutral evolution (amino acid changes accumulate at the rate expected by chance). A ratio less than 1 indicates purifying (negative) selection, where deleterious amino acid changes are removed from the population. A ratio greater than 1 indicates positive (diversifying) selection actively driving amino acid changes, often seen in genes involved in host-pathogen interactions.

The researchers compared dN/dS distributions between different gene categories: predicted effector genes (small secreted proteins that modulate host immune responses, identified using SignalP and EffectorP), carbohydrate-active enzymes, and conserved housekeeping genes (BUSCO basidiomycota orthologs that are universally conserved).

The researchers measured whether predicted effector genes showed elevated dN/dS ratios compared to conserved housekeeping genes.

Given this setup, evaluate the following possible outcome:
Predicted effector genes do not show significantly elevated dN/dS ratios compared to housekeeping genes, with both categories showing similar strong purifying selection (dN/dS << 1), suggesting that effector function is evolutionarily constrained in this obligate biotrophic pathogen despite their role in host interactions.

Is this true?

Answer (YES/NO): NO